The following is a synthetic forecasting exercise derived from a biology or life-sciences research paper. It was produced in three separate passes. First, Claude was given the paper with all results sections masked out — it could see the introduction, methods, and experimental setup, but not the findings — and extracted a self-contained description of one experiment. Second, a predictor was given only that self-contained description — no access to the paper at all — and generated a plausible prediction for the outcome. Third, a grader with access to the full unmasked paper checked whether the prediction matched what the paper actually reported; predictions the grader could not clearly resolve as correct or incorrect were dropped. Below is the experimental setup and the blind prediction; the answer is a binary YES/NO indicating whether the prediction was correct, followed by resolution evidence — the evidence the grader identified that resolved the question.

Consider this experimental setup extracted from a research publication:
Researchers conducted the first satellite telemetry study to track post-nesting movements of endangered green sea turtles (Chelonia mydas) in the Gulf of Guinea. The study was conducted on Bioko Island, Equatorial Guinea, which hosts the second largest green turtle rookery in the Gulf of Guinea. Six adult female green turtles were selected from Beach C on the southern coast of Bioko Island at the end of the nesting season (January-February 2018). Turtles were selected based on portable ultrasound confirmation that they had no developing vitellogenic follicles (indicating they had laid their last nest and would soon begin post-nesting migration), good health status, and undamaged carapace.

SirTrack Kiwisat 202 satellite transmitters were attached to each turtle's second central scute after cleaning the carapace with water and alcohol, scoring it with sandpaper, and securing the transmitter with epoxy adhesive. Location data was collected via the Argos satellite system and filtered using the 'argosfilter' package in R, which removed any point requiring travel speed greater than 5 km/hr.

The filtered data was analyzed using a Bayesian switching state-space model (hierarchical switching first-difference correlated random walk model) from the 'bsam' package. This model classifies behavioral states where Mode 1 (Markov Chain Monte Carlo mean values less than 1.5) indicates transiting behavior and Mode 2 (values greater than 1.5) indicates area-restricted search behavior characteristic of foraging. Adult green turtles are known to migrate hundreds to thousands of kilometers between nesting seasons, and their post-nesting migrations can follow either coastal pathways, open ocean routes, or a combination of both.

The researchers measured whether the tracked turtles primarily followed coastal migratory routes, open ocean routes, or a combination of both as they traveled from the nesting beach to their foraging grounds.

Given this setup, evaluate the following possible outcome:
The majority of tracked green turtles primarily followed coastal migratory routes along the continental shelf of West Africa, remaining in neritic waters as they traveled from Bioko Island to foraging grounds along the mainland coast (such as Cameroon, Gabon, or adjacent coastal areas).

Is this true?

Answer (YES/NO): NO